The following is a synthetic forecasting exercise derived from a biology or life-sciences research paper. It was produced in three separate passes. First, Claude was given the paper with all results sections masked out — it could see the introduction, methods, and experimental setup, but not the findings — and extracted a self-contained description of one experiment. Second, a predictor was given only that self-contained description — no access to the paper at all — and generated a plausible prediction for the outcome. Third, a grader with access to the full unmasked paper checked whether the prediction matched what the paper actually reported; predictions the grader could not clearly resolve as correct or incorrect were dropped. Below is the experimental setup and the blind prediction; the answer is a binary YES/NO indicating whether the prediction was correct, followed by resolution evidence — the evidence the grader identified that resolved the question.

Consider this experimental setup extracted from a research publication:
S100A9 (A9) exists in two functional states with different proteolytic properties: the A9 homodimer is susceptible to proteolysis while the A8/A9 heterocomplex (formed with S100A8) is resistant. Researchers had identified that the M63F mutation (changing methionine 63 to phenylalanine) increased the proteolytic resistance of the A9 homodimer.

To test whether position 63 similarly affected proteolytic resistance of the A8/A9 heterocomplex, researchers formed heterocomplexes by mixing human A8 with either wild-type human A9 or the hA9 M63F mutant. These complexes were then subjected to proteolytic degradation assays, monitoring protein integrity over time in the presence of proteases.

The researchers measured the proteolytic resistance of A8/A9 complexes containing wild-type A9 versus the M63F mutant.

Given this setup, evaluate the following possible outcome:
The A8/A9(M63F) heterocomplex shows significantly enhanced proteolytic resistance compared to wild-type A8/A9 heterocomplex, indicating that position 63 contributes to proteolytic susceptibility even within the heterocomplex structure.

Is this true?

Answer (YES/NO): NO